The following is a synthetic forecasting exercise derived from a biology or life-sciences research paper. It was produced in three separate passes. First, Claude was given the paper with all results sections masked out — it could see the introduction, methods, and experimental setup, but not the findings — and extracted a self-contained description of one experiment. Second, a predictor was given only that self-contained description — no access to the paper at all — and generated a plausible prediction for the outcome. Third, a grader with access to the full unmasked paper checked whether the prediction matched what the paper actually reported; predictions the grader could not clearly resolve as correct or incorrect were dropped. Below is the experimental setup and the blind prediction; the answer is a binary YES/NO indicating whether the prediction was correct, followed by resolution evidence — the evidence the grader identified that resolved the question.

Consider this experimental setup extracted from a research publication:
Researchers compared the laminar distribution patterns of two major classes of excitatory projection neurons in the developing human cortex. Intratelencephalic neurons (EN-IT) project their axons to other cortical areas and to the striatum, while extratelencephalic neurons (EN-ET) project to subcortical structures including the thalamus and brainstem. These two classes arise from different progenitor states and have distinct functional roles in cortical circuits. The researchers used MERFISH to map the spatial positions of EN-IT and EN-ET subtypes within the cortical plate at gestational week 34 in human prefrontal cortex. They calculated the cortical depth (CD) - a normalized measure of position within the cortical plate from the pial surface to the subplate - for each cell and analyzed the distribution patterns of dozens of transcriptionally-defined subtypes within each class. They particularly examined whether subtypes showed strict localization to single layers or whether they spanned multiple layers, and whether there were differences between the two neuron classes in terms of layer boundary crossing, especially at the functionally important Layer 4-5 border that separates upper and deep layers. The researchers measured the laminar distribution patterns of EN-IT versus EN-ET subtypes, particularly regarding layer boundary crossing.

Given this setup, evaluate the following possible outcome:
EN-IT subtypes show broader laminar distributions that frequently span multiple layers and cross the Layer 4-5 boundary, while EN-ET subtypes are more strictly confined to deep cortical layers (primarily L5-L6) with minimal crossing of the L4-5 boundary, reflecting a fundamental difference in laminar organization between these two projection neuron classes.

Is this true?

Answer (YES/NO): YES